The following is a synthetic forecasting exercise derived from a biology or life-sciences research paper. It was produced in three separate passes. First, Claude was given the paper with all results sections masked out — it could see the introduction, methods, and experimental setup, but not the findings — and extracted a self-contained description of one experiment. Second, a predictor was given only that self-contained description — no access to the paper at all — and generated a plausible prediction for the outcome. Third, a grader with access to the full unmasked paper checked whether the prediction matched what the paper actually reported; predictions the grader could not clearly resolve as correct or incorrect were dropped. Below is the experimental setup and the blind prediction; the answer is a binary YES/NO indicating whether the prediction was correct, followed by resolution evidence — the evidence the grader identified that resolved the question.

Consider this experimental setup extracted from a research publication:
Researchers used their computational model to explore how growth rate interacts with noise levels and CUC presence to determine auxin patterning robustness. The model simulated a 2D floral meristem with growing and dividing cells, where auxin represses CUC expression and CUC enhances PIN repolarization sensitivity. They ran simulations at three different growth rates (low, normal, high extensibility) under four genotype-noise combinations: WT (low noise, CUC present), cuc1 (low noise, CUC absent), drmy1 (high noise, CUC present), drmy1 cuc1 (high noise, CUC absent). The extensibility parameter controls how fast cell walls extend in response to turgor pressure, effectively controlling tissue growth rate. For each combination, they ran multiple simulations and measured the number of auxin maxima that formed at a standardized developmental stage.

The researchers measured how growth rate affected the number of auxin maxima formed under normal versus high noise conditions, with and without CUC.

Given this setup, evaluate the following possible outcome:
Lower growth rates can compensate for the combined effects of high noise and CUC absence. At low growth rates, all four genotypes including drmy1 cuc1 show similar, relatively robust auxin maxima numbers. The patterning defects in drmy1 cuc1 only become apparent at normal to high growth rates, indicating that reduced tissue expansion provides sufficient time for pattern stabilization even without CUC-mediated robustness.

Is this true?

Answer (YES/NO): NO